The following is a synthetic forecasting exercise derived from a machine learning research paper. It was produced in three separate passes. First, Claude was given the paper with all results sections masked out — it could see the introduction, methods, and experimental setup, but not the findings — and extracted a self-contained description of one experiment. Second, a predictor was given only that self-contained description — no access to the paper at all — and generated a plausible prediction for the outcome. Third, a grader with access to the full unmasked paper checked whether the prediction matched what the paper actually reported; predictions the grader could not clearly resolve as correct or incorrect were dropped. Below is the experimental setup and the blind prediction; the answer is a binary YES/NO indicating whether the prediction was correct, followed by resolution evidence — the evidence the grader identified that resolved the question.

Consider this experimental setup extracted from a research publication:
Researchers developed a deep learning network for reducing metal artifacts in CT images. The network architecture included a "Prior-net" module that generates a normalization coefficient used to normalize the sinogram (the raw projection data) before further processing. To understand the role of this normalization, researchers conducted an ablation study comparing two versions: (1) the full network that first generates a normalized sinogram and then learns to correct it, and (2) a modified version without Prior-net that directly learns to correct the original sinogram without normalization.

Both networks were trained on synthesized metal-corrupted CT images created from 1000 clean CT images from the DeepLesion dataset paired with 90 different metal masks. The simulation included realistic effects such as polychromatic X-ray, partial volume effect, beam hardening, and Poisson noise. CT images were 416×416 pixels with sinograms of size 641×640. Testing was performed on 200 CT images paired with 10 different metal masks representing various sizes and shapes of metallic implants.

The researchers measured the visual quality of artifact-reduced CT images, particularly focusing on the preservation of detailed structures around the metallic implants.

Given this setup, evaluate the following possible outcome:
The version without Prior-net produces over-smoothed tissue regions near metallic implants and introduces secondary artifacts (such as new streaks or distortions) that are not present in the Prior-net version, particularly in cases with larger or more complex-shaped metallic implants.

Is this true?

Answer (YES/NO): NO